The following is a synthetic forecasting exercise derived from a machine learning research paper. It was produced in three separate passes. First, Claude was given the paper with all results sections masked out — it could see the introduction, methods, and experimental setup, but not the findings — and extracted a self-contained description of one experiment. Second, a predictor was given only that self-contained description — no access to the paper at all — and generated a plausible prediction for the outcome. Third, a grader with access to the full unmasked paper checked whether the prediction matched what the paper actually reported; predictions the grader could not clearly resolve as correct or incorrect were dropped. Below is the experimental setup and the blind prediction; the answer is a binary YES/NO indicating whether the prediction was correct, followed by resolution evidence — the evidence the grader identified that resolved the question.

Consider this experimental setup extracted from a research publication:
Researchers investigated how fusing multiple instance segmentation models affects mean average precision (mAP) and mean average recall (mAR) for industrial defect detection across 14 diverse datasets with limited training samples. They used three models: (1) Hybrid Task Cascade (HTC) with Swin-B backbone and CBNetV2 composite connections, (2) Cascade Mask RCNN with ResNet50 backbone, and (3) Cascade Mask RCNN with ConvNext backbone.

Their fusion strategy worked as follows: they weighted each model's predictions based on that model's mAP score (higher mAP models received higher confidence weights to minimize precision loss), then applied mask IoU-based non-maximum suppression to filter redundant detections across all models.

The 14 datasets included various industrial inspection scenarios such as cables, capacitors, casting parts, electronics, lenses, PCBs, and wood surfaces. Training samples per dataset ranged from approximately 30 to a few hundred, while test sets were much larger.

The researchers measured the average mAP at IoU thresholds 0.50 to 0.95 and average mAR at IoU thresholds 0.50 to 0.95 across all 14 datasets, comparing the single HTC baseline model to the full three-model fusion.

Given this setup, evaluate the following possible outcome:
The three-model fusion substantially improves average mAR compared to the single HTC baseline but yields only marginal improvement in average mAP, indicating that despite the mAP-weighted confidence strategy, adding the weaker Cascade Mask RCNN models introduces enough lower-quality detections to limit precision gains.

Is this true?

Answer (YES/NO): YES